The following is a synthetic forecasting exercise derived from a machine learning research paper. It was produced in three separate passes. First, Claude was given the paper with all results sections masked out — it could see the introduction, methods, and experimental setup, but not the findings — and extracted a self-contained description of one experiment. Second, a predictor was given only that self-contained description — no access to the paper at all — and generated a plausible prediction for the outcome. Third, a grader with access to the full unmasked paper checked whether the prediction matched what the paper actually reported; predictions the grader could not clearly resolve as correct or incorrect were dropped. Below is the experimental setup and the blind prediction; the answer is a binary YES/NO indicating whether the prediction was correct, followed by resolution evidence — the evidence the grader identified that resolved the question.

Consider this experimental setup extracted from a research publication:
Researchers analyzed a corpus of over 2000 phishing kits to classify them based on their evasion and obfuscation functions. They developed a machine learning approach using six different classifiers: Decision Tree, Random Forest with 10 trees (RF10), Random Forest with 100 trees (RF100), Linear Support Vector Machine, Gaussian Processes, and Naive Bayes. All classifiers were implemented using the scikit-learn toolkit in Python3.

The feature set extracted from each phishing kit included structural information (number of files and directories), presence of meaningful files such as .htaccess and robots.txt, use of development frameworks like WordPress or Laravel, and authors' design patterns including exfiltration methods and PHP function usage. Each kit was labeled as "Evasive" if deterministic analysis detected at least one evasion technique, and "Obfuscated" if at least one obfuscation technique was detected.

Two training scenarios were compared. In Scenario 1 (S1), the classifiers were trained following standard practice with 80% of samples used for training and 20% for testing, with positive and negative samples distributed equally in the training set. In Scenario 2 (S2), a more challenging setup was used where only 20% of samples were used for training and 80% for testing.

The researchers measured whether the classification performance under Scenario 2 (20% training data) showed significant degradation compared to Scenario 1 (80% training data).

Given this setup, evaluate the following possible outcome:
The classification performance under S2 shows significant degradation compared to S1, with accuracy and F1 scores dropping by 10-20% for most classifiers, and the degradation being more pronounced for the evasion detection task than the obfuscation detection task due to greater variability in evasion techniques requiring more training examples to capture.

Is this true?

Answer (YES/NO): NO